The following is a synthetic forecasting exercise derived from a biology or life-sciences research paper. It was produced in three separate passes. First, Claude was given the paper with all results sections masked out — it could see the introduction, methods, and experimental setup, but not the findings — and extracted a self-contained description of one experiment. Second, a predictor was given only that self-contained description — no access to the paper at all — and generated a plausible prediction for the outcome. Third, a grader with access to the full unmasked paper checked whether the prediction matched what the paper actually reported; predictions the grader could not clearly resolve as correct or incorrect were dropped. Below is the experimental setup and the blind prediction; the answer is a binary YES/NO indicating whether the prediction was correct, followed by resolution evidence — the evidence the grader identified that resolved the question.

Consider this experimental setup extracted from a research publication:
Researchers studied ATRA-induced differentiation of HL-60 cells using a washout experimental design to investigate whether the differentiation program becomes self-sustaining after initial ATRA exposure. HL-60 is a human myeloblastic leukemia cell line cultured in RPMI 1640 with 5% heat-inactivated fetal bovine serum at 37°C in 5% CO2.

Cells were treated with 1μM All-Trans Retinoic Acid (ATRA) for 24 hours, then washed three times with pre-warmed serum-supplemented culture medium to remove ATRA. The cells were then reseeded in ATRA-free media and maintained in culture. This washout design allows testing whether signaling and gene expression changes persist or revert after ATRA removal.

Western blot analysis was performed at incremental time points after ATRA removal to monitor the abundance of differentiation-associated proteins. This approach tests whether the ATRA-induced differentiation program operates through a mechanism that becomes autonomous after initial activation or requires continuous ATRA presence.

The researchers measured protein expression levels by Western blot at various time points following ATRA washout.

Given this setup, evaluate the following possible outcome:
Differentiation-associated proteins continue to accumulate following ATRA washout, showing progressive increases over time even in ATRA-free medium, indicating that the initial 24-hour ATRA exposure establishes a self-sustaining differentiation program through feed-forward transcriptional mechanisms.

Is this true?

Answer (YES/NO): NO